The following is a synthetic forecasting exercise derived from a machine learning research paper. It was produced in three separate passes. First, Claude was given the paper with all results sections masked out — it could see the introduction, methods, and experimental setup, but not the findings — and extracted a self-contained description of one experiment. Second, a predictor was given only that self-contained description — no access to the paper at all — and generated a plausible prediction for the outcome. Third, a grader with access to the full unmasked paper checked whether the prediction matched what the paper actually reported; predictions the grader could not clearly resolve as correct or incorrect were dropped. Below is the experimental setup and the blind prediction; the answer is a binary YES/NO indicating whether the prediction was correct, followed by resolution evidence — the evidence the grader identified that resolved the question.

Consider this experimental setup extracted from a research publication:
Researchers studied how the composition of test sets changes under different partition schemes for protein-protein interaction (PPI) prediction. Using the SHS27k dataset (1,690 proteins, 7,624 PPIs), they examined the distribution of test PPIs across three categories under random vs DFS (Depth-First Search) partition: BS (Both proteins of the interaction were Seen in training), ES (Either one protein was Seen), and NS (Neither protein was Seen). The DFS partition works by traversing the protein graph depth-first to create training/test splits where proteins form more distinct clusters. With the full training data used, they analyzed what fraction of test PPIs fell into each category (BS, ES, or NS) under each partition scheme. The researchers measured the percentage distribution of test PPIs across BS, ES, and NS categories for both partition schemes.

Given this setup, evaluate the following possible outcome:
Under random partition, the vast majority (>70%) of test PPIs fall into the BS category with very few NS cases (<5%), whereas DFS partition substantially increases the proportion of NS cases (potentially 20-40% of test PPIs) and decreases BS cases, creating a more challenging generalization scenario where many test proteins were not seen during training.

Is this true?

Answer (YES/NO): YES